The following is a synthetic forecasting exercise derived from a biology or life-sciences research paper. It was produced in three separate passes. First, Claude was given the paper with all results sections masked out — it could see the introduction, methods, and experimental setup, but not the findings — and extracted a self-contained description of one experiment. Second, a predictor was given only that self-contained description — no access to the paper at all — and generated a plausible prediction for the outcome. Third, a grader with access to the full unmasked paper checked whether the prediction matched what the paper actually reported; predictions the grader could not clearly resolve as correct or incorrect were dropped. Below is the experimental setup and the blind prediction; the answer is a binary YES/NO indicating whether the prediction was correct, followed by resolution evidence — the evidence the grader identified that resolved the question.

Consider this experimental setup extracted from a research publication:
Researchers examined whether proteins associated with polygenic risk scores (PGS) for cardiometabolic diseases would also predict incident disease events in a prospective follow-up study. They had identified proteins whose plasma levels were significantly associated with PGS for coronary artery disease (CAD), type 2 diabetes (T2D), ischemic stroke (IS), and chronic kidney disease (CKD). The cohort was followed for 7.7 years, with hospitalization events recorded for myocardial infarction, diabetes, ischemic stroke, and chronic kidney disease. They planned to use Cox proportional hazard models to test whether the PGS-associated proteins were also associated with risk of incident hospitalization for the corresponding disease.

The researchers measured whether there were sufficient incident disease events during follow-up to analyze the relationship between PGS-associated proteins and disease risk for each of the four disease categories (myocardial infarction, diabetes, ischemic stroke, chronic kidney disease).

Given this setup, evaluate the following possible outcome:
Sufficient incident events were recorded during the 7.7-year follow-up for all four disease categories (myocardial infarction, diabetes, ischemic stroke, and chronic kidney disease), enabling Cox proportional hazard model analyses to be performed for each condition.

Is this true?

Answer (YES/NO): NO